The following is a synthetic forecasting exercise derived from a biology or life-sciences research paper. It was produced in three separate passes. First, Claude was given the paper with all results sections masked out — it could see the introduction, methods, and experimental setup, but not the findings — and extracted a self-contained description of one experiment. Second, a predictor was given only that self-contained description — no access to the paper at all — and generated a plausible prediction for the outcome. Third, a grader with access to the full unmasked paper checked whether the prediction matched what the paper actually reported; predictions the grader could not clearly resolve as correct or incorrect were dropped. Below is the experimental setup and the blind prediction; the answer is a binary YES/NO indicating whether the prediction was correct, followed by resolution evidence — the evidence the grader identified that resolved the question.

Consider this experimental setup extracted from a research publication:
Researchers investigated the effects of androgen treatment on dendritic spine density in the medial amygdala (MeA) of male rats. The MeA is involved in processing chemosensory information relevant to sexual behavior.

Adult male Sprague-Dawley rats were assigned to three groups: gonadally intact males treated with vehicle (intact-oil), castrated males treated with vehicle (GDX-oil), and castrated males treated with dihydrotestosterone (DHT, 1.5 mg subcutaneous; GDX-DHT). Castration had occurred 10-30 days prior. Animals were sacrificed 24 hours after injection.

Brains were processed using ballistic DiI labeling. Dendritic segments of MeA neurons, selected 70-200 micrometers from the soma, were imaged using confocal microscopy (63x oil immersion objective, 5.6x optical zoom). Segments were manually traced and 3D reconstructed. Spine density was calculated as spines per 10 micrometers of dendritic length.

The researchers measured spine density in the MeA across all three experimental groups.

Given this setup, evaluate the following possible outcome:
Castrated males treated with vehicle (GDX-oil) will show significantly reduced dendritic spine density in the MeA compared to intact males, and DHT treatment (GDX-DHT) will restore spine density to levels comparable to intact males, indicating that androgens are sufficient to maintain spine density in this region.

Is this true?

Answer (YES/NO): NO